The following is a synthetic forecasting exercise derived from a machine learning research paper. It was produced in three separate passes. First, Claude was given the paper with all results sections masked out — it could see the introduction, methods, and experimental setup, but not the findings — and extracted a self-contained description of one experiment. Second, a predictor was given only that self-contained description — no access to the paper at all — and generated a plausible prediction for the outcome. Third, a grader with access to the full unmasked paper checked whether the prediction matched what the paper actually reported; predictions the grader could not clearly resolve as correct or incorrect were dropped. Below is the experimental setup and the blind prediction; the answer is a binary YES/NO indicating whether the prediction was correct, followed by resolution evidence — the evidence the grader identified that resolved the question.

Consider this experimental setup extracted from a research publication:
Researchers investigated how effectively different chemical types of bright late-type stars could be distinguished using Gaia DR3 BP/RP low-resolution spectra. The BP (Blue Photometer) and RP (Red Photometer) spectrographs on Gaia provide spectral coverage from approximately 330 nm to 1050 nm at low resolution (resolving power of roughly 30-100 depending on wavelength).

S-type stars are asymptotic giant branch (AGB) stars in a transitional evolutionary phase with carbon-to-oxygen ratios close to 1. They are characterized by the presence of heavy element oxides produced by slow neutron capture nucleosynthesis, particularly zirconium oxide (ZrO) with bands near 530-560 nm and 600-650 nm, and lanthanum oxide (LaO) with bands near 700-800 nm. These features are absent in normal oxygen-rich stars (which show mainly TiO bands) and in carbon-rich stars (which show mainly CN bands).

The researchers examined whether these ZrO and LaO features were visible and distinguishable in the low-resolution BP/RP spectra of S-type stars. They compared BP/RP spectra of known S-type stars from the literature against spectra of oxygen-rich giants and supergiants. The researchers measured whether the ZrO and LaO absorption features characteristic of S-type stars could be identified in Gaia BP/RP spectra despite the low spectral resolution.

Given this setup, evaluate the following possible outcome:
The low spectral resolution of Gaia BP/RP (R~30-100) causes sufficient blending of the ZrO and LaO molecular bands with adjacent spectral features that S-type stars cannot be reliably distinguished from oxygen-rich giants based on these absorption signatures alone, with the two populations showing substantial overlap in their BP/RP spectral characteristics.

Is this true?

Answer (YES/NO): NO